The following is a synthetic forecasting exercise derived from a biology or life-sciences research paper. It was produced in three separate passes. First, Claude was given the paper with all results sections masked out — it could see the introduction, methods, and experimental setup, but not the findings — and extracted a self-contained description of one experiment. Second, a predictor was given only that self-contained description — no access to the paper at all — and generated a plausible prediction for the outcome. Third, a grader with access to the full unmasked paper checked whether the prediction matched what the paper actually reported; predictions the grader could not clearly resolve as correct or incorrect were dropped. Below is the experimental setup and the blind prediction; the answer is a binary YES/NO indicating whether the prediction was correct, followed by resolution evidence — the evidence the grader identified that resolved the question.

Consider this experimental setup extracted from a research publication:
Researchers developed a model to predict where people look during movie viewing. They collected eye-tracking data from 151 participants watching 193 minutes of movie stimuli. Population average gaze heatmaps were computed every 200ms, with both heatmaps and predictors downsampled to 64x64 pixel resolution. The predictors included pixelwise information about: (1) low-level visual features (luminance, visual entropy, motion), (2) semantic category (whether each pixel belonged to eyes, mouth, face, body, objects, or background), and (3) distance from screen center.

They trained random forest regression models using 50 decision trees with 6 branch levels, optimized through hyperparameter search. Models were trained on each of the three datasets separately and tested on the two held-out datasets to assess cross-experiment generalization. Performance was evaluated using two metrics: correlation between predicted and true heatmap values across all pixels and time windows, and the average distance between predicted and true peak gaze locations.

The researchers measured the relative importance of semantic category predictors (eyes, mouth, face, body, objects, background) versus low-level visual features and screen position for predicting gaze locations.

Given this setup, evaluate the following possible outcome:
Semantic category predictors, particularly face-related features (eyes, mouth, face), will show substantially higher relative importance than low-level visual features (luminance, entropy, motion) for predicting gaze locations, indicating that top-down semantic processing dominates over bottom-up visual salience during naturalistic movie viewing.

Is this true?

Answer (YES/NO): YES